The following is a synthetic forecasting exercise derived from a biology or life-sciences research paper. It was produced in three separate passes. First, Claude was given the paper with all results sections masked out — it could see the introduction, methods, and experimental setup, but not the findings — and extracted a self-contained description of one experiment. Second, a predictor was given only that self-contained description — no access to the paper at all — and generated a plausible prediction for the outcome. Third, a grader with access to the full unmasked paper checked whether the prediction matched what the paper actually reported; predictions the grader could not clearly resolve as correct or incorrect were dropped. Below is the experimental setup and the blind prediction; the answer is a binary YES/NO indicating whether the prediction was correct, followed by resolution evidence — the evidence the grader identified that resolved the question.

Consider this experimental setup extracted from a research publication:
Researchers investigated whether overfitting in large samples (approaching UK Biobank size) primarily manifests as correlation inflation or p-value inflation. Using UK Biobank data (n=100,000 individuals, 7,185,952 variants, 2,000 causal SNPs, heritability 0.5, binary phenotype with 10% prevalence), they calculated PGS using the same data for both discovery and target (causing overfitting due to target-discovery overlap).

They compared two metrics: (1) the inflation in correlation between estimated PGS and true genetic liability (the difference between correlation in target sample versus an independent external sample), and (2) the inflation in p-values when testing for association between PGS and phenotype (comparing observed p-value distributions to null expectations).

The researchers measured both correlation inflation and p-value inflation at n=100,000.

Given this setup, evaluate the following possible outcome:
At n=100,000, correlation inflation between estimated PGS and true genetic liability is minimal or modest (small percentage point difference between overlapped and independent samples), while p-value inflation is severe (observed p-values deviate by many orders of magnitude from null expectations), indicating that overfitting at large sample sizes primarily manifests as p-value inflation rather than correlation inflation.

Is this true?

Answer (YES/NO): YES